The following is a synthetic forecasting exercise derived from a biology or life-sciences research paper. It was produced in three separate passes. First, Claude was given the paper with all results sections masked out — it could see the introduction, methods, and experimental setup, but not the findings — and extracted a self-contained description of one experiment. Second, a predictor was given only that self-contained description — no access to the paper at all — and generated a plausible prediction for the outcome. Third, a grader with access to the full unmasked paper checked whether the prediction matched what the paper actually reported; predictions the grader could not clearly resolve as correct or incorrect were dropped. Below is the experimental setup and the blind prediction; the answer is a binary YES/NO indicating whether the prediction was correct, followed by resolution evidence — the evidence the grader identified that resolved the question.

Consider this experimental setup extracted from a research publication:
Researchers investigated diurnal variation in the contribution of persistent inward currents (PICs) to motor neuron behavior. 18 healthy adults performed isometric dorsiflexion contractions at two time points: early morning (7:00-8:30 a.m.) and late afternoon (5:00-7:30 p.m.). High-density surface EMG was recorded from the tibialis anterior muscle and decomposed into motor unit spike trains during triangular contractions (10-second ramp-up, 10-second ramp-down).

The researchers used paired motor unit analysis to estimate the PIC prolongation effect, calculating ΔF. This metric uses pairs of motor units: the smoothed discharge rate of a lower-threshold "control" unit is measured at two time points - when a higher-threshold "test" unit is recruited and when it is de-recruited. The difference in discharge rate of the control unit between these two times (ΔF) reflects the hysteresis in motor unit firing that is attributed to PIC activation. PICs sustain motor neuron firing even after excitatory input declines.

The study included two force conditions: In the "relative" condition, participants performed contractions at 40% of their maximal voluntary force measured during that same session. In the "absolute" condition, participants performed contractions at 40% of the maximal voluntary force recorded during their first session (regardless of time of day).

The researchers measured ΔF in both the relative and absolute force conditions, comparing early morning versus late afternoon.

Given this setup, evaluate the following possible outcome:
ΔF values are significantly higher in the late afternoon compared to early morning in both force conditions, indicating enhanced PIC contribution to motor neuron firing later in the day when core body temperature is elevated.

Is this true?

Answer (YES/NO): NO